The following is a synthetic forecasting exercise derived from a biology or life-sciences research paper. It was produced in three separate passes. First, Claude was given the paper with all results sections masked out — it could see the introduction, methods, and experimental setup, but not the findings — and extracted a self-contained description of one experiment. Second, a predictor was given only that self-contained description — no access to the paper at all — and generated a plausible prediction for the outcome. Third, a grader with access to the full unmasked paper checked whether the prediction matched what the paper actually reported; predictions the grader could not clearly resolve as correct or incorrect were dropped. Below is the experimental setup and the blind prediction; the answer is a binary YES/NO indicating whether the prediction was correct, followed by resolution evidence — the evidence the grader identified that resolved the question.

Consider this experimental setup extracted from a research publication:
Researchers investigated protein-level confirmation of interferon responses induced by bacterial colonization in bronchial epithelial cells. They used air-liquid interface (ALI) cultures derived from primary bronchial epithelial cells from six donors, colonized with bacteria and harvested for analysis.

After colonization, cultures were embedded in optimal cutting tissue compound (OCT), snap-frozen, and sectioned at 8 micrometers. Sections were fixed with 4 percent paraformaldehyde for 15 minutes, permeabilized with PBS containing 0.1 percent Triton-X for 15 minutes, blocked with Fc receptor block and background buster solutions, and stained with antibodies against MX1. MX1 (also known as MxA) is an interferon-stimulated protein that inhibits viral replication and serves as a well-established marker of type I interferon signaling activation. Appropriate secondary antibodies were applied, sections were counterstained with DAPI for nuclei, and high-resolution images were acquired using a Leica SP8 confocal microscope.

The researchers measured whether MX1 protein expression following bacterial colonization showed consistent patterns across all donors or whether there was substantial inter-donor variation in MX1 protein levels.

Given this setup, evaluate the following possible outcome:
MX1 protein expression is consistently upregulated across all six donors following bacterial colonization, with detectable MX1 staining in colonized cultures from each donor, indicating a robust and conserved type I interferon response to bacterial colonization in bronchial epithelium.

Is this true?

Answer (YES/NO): NO